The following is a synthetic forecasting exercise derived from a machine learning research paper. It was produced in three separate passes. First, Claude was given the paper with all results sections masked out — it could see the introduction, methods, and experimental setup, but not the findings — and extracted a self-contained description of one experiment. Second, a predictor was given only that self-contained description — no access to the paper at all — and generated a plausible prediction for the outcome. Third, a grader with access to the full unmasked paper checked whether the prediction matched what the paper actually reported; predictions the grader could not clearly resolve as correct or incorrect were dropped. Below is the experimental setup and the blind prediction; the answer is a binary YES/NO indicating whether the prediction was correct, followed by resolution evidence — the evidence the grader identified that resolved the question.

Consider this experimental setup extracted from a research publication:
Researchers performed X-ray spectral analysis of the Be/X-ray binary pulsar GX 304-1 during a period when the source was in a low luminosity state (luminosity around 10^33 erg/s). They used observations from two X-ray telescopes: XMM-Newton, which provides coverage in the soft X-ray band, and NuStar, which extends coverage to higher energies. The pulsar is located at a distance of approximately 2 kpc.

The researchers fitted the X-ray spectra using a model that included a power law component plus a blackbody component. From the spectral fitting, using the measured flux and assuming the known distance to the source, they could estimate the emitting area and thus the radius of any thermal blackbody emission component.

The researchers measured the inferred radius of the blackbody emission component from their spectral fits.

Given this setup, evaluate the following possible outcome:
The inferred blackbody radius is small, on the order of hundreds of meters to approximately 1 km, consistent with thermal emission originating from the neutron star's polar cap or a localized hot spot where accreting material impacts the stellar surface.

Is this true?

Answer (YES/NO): YES